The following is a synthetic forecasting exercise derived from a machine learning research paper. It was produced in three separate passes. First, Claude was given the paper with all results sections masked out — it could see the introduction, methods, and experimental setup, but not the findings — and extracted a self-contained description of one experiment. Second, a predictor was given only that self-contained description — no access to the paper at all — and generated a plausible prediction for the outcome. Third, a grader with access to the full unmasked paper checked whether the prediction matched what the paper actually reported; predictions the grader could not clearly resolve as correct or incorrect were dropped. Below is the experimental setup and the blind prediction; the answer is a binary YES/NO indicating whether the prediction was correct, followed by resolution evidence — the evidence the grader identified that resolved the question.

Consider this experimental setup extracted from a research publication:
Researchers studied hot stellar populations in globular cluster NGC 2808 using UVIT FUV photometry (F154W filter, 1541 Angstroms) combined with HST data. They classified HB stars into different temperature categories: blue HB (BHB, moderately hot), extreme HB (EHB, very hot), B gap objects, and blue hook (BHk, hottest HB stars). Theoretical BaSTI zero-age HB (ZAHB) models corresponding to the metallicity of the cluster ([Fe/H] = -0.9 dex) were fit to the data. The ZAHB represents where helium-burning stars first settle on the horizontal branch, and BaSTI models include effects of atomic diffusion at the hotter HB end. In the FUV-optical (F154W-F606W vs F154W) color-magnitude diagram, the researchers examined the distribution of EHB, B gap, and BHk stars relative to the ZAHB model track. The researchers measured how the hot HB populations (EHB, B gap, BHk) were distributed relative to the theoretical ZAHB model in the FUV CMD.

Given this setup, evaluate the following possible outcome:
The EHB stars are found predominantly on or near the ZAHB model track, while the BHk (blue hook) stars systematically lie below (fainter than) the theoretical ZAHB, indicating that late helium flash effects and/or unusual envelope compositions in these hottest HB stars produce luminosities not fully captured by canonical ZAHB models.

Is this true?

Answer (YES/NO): NO